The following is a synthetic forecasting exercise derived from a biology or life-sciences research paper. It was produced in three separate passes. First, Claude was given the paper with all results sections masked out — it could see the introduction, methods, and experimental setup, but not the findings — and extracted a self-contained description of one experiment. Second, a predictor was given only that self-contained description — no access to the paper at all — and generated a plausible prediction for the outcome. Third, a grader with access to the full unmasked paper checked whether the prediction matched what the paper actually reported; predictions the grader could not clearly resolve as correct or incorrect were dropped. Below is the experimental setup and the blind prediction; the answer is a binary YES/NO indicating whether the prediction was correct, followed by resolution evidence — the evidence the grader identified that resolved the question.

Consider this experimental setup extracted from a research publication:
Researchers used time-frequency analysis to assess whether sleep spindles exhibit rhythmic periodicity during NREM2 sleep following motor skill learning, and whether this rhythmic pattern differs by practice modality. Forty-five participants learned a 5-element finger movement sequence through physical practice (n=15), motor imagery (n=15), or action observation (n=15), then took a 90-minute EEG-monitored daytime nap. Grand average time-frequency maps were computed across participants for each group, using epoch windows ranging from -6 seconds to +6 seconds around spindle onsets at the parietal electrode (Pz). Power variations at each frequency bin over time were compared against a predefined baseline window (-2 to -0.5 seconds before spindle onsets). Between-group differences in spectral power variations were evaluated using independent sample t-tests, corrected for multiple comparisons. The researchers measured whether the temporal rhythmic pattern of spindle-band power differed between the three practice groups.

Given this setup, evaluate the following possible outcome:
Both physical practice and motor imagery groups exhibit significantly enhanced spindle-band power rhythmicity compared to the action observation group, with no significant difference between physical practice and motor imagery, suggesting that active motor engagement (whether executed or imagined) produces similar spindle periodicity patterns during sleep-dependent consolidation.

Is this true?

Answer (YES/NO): NO